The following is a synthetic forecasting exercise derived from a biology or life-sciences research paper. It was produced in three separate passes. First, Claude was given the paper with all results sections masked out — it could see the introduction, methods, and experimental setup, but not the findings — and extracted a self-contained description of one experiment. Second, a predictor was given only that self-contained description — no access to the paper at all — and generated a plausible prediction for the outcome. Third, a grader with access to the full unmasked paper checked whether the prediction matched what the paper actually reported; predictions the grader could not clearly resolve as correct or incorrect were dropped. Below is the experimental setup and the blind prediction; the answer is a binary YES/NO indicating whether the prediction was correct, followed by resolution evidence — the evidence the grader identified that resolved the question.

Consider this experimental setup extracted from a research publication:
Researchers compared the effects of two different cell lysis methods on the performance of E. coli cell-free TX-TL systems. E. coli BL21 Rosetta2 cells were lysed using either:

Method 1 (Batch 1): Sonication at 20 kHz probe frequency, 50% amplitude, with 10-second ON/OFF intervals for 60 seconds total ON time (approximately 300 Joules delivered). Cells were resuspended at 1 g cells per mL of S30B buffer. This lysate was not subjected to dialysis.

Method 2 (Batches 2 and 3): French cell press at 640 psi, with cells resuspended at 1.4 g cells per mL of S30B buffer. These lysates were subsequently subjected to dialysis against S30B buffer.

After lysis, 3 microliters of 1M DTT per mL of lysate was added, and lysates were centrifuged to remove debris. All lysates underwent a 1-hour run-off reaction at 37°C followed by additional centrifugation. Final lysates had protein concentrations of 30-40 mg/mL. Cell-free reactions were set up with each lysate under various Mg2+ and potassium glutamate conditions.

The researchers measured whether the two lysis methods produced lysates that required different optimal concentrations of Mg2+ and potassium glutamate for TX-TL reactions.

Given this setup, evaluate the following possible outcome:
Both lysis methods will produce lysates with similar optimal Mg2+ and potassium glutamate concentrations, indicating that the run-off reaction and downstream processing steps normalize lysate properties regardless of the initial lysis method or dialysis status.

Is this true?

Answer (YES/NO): NO